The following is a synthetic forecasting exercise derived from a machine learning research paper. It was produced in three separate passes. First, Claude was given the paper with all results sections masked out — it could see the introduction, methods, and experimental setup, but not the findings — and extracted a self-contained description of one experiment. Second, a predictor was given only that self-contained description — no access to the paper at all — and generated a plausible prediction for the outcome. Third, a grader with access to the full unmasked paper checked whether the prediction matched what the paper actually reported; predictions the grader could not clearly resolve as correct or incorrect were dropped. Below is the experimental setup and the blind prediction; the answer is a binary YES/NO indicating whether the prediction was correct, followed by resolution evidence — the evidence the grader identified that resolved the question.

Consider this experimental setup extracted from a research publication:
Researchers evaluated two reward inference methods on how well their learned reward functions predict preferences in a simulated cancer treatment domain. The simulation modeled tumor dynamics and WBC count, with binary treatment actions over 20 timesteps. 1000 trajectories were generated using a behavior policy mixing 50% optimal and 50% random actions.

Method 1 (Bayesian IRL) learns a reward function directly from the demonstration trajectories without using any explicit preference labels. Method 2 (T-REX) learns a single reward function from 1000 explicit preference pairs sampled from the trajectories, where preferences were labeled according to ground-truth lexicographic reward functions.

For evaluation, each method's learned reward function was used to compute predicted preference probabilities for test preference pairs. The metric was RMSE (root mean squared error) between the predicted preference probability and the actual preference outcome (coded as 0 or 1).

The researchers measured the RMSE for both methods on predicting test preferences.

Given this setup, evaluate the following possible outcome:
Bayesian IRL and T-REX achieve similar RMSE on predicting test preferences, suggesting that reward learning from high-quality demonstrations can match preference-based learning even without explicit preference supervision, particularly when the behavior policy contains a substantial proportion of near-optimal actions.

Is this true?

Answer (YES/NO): NO